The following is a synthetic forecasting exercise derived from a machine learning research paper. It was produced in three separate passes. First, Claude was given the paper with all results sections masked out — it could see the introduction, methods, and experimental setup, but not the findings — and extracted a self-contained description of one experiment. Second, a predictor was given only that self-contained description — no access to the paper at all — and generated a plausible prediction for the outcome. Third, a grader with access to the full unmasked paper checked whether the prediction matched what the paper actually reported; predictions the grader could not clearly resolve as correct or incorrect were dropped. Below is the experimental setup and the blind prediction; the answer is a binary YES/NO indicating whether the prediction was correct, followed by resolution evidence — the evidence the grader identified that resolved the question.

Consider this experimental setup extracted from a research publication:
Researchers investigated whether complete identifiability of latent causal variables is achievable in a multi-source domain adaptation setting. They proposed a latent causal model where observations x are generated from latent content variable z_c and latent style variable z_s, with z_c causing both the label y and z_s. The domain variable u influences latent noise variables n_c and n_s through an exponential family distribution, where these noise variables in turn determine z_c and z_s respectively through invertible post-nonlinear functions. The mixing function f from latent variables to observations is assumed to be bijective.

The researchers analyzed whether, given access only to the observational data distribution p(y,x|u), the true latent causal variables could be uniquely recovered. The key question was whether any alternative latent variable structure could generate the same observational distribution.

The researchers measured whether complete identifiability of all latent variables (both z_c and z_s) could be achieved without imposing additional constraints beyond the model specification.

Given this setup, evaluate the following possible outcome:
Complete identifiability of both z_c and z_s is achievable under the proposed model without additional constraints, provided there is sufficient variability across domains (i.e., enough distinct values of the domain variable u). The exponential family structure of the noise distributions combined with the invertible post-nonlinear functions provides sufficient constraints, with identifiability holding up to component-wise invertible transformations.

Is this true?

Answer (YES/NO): NO